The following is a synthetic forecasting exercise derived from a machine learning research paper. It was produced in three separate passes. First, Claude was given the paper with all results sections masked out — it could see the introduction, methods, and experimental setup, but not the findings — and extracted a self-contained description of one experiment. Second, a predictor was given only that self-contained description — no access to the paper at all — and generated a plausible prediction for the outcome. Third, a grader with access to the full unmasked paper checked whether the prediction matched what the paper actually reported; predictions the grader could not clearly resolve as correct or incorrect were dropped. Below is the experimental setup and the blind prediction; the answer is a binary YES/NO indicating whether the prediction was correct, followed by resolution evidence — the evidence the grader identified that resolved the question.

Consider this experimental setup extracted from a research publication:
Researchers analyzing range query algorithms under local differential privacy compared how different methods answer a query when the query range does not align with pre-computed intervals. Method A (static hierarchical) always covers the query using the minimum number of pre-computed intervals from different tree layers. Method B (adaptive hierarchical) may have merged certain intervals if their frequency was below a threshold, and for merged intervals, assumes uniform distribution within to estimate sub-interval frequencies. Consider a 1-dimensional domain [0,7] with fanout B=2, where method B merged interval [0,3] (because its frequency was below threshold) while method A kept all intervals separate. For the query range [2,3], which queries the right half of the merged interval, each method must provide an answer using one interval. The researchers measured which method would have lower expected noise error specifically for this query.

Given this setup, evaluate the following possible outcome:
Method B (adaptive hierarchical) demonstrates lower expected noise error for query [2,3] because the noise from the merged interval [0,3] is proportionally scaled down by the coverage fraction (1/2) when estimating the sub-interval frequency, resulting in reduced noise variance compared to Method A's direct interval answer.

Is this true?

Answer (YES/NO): YES